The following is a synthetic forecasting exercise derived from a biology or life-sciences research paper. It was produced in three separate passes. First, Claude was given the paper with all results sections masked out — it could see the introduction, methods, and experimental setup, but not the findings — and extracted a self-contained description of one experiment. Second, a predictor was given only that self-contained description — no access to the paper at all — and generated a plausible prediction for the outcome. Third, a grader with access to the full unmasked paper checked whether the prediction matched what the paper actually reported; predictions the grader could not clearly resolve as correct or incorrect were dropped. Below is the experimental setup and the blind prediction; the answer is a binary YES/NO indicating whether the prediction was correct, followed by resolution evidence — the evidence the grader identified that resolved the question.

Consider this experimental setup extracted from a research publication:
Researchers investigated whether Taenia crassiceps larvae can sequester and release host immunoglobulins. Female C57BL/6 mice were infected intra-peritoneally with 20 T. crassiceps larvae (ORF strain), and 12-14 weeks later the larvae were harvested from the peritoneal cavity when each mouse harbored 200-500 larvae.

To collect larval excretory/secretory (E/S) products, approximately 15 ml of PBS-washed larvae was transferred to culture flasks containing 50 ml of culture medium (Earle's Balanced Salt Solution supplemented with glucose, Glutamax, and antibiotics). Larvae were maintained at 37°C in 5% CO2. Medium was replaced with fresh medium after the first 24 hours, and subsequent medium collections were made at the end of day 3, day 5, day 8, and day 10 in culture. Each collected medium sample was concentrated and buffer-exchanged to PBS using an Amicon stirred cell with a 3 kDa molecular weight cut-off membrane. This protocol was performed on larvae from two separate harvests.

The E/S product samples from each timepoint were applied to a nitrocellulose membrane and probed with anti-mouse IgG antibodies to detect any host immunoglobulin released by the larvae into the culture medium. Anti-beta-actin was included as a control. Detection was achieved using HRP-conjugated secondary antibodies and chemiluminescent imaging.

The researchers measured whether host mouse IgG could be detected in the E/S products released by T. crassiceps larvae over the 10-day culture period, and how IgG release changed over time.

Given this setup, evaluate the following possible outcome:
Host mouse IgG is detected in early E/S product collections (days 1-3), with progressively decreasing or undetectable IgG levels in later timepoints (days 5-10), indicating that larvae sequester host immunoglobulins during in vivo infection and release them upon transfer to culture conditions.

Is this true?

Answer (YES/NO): YES